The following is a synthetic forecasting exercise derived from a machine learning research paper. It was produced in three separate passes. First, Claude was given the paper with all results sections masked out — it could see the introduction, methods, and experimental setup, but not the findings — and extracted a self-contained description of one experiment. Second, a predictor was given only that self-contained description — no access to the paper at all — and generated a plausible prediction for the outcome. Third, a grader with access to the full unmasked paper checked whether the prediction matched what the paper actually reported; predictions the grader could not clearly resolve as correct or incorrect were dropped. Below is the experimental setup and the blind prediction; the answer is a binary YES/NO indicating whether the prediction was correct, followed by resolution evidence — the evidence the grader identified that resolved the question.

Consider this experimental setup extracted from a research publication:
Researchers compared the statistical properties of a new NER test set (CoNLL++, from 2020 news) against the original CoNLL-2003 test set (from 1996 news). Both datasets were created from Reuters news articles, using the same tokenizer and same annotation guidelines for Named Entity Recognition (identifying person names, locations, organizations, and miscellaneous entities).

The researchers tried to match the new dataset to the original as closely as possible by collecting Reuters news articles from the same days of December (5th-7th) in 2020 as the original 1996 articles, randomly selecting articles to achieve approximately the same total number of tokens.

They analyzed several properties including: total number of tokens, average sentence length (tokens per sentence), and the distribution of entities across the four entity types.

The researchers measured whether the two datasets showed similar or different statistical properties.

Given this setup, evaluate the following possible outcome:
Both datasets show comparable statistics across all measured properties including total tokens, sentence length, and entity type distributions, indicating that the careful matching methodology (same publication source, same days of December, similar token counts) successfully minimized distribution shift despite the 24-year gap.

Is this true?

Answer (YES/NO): NO